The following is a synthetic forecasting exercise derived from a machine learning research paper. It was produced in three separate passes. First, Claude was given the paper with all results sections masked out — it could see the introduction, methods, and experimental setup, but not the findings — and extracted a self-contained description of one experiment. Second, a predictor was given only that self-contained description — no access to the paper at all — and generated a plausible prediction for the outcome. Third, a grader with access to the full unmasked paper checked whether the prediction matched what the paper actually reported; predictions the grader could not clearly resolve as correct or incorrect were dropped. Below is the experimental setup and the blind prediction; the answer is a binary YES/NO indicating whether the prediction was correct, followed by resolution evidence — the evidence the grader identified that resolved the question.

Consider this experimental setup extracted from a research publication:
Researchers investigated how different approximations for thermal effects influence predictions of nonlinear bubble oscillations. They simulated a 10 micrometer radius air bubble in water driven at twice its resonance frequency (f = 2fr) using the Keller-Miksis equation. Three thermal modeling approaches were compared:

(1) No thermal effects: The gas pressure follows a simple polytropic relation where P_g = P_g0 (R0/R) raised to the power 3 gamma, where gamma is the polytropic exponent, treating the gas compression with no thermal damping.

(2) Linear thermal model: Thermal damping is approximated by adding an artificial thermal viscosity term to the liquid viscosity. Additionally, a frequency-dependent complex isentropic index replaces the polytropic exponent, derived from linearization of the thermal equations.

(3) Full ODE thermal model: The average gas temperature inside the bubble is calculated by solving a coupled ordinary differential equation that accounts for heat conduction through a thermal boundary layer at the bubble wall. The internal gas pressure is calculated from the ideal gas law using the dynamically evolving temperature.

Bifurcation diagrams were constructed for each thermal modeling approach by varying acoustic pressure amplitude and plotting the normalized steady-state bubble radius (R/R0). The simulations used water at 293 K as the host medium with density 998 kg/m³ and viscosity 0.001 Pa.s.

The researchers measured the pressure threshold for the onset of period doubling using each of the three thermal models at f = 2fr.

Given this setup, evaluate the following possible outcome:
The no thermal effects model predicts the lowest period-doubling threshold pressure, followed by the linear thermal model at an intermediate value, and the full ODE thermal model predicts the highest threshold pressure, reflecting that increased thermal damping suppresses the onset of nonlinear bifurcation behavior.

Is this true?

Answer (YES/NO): YES